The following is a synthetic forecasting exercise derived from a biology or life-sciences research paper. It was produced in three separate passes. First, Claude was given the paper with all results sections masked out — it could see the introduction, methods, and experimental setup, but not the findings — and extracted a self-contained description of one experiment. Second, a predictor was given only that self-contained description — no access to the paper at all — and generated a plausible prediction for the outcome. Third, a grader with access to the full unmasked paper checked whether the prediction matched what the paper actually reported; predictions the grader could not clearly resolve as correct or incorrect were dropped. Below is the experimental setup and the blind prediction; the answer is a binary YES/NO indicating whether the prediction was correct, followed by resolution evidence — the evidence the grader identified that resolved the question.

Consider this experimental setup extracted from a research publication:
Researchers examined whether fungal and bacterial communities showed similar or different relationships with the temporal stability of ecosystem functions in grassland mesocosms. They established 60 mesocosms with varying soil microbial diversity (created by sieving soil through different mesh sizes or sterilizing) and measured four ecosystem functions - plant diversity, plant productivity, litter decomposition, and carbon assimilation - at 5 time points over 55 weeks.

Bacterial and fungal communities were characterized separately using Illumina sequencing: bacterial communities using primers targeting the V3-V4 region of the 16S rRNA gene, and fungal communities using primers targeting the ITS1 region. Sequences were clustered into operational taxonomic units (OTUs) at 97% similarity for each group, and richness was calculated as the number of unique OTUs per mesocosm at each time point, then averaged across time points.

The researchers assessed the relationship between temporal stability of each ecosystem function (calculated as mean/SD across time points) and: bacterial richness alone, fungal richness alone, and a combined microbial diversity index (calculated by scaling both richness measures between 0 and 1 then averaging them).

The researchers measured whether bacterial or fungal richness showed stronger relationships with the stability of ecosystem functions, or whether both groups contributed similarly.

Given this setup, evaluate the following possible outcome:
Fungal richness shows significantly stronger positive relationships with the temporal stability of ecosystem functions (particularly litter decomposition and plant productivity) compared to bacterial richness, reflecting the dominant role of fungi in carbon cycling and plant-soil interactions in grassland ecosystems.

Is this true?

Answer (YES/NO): NO